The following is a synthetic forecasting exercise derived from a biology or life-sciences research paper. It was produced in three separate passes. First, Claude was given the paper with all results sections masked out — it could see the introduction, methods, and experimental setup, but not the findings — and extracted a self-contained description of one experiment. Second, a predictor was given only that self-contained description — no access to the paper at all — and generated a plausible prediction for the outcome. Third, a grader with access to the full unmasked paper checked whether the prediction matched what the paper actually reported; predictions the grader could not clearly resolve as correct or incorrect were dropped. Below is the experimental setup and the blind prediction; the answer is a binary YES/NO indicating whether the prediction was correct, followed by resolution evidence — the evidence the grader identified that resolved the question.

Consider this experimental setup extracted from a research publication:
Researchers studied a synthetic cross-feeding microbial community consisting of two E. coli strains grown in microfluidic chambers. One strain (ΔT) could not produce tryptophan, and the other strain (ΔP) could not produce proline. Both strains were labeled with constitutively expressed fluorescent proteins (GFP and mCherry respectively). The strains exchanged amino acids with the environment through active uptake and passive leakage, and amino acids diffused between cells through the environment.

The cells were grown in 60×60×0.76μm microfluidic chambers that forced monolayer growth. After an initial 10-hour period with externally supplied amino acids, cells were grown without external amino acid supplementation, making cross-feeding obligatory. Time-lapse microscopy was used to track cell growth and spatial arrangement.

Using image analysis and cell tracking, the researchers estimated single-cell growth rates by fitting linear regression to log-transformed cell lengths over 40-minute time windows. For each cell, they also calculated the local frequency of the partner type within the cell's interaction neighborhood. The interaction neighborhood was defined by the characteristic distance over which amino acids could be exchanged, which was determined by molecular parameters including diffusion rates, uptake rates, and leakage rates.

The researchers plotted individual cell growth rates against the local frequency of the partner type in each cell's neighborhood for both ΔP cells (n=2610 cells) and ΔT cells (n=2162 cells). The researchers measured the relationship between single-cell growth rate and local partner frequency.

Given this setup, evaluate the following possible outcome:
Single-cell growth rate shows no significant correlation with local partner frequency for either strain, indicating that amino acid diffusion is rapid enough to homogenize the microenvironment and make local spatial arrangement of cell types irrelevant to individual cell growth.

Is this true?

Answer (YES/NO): NO